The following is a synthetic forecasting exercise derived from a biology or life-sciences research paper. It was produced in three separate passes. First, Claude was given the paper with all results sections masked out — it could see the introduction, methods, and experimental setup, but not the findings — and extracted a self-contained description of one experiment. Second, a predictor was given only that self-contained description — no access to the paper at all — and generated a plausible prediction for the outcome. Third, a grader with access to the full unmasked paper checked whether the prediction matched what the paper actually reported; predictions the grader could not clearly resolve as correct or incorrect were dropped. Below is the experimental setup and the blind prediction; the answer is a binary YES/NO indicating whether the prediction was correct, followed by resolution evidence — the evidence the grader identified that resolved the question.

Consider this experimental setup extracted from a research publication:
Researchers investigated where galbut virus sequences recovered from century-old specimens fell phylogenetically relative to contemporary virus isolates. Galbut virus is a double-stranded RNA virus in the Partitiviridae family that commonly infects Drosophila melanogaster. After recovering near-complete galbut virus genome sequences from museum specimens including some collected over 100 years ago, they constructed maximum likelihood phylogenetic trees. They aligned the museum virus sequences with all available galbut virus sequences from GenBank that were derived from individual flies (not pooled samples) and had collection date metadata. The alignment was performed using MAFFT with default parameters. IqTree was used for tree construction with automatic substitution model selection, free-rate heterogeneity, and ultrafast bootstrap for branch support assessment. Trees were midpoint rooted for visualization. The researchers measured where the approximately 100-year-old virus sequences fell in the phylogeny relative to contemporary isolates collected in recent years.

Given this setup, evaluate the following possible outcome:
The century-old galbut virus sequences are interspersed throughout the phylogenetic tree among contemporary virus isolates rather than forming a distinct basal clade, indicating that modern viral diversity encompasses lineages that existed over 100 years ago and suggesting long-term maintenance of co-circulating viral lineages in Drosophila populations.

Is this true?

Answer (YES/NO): YES